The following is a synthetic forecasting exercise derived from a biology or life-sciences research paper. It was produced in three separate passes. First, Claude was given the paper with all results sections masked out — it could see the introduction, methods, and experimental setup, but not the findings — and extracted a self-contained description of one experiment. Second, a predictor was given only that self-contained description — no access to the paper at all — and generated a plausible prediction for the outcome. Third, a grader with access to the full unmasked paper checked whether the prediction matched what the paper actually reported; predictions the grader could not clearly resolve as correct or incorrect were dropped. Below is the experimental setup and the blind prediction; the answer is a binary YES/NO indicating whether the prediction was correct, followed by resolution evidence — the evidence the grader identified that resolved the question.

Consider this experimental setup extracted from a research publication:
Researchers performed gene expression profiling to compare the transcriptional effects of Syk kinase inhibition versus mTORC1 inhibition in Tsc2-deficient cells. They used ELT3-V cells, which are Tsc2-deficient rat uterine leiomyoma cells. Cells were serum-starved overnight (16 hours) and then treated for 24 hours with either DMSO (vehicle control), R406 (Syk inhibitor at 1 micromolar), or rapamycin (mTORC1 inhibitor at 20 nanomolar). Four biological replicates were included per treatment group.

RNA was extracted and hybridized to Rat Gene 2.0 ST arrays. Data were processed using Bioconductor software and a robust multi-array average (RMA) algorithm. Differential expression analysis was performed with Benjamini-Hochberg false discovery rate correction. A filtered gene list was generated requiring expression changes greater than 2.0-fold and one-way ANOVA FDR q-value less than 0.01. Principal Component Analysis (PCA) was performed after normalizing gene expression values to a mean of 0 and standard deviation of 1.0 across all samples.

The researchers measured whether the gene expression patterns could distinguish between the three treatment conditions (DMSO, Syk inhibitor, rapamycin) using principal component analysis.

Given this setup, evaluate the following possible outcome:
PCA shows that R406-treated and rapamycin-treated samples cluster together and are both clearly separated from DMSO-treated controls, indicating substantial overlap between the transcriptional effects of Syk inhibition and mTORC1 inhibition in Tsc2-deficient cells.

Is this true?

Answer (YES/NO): YES